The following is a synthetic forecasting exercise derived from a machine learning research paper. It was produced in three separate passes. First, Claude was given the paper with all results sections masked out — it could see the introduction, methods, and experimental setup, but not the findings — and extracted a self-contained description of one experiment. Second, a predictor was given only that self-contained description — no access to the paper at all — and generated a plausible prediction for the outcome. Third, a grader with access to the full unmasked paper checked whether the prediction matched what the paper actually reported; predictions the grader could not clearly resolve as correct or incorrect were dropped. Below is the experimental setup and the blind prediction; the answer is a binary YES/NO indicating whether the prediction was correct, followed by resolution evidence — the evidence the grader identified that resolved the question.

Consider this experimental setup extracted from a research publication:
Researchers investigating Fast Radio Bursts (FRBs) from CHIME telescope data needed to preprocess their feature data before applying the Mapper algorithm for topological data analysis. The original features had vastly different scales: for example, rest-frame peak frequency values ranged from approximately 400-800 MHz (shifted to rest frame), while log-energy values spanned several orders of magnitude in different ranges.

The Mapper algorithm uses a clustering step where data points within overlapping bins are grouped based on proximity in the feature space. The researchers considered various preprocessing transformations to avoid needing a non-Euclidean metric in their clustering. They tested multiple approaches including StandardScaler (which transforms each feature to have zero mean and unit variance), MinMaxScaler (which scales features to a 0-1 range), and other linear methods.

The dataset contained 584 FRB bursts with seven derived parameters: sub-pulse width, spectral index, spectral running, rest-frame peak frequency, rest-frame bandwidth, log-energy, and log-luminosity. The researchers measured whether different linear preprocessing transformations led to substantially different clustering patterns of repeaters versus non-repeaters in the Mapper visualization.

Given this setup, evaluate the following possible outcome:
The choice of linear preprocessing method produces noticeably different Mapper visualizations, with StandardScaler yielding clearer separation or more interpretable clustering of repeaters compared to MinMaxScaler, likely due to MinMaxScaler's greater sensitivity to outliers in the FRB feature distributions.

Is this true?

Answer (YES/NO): NO